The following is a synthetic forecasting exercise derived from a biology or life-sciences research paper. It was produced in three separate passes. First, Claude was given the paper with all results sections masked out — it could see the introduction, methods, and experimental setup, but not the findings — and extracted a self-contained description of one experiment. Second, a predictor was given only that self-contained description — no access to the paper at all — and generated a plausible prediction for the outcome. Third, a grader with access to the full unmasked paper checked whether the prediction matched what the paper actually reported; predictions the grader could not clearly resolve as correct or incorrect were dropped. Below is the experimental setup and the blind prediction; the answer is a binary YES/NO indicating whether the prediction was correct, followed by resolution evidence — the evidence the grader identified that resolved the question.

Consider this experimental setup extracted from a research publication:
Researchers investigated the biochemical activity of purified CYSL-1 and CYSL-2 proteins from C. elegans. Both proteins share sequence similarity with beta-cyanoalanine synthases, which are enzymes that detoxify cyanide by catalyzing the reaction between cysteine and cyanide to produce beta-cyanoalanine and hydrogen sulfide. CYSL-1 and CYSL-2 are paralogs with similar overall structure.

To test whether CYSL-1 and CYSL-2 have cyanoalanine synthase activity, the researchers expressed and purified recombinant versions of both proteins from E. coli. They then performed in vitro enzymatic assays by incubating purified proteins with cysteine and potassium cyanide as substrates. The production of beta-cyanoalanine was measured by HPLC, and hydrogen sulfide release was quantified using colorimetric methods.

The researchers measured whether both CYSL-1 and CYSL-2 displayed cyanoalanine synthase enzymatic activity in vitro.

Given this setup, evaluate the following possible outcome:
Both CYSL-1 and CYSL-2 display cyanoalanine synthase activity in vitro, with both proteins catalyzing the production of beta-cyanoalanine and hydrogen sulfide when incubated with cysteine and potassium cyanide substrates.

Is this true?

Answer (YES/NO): NO